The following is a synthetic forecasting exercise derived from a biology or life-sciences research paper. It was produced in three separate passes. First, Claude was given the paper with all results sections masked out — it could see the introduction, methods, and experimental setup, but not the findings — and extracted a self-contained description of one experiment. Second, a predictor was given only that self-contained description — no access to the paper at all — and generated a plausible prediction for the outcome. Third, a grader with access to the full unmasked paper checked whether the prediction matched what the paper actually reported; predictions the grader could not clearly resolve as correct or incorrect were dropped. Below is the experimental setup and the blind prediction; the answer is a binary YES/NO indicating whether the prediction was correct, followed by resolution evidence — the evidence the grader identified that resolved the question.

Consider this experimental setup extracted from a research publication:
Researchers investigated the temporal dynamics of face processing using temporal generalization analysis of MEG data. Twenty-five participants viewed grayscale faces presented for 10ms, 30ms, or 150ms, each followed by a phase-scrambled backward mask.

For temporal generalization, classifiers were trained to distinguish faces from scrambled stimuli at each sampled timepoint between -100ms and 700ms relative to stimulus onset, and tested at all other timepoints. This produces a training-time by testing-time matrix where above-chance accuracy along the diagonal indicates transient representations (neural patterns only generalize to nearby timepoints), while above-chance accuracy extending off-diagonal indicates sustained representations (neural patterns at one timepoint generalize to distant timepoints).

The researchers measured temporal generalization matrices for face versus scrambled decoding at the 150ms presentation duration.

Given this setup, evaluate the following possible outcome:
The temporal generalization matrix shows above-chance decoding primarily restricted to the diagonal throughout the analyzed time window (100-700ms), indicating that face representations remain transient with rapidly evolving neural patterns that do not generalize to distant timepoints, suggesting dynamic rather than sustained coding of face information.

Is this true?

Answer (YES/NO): NO